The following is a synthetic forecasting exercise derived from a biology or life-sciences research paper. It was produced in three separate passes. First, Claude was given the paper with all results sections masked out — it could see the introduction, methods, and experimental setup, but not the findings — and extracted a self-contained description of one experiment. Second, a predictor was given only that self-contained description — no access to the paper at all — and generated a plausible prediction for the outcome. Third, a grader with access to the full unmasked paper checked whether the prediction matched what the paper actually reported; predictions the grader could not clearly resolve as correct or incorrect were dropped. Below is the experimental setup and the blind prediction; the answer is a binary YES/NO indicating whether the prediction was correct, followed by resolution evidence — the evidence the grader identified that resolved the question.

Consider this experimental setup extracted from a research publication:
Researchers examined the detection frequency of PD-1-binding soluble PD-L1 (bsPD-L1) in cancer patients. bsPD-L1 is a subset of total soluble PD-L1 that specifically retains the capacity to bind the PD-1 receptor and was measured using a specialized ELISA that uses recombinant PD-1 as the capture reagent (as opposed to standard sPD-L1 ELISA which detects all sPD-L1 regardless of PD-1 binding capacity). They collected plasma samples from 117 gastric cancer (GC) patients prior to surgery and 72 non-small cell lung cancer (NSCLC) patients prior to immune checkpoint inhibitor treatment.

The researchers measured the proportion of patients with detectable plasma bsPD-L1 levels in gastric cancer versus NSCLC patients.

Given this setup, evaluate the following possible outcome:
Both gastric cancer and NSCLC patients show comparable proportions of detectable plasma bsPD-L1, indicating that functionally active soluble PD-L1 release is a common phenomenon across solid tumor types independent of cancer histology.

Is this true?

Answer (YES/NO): YES